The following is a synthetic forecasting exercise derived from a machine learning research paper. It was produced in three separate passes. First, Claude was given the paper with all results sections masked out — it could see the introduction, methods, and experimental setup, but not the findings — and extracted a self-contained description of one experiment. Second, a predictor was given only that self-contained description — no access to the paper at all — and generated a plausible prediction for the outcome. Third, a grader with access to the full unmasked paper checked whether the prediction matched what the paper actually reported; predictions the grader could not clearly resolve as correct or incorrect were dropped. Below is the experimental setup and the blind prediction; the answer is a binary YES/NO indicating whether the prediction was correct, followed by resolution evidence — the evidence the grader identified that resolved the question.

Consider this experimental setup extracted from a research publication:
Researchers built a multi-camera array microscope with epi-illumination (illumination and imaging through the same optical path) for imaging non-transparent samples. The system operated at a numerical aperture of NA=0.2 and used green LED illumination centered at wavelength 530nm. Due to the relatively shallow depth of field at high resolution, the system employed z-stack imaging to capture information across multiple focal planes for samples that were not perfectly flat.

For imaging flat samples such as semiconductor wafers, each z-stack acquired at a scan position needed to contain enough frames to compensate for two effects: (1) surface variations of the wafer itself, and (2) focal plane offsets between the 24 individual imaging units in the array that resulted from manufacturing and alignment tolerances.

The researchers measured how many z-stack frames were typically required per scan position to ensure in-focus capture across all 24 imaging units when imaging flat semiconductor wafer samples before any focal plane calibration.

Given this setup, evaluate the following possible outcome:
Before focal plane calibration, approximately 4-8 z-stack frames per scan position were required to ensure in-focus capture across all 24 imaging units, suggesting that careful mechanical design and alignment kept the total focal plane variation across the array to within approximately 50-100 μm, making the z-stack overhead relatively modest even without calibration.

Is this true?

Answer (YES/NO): NO